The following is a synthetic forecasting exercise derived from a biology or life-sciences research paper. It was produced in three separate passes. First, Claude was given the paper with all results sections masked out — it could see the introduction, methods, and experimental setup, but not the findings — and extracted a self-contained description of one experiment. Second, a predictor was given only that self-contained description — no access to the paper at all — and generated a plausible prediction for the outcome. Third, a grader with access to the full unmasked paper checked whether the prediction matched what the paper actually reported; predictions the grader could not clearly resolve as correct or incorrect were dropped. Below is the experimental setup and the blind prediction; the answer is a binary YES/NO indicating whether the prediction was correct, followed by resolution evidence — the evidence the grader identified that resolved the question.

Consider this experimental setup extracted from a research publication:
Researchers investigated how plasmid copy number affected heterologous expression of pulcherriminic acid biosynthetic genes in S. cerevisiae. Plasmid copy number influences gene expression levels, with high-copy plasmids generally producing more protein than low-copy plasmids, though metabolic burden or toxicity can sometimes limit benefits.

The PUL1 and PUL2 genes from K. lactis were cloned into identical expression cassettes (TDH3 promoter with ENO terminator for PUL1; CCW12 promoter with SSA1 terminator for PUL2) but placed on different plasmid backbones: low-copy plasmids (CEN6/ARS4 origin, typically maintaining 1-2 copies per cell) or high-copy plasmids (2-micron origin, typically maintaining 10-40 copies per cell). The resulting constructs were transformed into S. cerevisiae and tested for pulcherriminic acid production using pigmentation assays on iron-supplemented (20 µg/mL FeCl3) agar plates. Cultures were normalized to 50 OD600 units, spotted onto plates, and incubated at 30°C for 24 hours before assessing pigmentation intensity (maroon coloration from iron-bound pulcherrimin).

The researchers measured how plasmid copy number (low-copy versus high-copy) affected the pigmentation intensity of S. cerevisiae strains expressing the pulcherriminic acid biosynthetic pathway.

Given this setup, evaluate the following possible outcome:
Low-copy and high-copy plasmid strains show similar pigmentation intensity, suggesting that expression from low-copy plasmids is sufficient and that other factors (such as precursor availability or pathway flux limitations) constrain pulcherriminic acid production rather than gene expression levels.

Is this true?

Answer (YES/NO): NO